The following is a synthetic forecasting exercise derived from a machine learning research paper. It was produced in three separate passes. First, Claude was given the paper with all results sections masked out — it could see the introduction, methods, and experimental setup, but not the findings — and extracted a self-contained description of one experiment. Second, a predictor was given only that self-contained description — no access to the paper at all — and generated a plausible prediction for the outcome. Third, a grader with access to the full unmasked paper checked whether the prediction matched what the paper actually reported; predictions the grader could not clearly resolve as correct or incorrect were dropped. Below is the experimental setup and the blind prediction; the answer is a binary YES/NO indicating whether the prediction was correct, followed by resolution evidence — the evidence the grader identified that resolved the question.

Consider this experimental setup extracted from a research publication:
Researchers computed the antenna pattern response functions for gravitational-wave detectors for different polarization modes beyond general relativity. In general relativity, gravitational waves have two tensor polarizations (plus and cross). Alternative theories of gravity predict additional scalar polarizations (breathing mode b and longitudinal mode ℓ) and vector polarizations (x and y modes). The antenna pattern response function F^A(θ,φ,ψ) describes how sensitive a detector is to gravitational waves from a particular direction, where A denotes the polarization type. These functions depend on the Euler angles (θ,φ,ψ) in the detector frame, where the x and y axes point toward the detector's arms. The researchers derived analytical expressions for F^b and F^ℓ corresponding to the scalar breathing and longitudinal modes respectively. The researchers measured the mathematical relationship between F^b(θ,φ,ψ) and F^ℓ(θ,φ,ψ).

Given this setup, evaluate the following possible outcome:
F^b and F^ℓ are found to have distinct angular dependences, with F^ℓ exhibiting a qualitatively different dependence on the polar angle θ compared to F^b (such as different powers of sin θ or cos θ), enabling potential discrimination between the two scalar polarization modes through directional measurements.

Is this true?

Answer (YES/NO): NO